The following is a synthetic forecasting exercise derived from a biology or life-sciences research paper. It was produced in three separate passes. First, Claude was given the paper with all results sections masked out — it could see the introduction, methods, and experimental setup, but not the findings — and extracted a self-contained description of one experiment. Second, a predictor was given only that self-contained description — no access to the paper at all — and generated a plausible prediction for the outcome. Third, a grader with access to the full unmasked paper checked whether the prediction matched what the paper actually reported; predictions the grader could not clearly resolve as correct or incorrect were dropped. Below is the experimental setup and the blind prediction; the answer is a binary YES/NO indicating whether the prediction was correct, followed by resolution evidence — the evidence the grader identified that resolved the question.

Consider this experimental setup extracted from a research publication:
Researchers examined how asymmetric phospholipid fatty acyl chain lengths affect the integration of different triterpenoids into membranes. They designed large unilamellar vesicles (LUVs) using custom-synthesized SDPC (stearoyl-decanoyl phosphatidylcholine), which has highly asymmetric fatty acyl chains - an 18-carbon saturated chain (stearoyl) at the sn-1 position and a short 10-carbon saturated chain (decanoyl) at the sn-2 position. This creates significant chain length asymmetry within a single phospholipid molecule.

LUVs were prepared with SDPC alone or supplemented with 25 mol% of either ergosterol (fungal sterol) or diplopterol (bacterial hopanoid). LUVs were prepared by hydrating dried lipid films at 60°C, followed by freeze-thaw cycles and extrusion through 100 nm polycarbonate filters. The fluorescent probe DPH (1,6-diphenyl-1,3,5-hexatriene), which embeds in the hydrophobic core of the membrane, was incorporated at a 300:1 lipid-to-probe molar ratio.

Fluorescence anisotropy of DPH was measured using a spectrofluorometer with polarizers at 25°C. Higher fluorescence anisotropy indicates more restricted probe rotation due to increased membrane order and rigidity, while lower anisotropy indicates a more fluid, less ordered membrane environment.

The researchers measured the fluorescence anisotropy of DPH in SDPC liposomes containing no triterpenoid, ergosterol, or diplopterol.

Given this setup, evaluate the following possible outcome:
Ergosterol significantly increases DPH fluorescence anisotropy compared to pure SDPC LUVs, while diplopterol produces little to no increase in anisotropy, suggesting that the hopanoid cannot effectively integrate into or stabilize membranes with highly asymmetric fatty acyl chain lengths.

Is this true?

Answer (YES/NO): NO